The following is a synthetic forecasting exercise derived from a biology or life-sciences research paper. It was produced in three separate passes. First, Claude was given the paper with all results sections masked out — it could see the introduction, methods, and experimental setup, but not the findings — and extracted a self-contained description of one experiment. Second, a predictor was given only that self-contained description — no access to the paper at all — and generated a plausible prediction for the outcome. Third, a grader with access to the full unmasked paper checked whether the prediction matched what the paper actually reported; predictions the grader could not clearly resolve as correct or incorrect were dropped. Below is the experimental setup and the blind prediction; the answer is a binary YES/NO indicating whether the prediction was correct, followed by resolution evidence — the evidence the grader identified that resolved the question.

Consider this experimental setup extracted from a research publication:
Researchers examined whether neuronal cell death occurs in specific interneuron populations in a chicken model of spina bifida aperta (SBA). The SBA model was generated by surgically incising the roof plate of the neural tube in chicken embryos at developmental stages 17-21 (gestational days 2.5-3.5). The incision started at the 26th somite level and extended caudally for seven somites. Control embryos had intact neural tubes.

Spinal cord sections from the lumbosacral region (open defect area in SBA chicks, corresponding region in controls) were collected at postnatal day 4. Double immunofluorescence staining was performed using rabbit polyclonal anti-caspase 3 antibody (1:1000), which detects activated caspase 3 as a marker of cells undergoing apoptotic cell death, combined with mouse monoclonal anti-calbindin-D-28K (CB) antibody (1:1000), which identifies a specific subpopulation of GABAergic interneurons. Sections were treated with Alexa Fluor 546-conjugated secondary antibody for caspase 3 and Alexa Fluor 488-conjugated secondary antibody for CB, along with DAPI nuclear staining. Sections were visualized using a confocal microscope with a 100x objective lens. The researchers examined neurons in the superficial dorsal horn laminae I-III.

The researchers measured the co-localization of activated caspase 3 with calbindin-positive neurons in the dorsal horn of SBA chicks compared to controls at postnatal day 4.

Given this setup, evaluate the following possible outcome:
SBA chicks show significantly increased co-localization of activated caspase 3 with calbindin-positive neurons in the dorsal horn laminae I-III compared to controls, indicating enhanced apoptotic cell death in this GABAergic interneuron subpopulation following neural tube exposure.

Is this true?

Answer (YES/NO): YES